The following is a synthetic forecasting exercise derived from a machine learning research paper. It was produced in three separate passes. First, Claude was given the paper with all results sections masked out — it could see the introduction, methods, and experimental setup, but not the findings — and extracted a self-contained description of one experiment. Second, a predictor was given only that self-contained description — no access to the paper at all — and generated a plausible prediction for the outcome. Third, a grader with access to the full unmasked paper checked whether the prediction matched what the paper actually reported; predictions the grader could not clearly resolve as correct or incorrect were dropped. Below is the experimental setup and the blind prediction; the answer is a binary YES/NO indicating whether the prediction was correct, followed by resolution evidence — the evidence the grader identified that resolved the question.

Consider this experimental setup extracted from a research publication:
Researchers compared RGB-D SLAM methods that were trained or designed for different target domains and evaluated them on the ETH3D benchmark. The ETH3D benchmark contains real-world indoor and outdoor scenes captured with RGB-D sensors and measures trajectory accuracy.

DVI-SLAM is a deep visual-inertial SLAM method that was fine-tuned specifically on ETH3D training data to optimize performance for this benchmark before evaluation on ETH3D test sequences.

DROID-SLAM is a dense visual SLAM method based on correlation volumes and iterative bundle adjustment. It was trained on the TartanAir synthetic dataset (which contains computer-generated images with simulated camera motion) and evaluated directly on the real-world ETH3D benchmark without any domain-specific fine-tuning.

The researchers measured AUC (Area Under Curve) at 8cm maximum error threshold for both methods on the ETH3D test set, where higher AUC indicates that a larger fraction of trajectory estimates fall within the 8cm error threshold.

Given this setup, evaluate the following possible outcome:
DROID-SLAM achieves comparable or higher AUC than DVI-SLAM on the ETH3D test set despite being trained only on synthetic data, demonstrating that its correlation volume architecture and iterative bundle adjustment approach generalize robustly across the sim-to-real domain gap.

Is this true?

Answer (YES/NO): NO